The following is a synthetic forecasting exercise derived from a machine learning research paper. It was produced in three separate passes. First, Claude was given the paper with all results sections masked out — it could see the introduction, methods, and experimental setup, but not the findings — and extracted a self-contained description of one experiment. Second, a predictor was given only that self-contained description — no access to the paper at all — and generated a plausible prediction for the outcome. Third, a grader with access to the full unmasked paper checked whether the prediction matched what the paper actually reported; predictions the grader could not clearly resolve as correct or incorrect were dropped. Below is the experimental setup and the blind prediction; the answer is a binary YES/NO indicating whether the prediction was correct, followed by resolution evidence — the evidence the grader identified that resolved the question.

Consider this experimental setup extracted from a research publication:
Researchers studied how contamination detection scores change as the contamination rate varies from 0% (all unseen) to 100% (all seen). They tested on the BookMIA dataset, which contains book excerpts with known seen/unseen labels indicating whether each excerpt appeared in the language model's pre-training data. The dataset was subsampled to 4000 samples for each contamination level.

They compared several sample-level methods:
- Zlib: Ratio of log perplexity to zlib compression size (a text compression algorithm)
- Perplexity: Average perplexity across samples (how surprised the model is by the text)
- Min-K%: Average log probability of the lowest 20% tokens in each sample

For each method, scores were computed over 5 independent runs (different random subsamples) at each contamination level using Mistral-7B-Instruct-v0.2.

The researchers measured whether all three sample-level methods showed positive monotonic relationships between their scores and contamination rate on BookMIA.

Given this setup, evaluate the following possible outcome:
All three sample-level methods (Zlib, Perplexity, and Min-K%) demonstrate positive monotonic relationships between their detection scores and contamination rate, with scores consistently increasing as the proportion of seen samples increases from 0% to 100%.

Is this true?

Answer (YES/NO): NO